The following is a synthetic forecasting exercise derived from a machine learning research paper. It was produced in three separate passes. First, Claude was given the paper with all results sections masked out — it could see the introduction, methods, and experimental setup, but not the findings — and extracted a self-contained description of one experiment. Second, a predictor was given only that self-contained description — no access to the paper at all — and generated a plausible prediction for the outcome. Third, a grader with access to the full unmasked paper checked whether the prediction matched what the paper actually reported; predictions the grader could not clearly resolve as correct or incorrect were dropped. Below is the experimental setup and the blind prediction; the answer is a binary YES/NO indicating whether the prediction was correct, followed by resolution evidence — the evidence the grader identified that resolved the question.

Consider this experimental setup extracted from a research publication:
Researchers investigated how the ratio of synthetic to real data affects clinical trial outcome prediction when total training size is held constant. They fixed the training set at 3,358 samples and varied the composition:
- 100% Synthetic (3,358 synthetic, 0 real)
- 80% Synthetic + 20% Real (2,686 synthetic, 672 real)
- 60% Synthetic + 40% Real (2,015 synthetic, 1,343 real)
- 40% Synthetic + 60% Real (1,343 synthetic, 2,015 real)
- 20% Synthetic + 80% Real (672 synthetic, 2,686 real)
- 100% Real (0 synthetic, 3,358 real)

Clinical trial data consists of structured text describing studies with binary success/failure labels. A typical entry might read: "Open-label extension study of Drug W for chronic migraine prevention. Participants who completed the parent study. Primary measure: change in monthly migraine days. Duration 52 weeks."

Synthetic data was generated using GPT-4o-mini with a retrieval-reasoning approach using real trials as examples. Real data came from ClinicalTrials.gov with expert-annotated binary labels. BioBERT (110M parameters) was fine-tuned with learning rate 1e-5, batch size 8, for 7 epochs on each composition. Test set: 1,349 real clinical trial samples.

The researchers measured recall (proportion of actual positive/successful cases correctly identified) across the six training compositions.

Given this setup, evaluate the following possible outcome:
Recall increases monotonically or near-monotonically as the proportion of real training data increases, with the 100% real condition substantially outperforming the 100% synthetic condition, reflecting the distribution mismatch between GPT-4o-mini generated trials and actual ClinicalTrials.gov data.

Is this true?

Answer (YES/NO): NO